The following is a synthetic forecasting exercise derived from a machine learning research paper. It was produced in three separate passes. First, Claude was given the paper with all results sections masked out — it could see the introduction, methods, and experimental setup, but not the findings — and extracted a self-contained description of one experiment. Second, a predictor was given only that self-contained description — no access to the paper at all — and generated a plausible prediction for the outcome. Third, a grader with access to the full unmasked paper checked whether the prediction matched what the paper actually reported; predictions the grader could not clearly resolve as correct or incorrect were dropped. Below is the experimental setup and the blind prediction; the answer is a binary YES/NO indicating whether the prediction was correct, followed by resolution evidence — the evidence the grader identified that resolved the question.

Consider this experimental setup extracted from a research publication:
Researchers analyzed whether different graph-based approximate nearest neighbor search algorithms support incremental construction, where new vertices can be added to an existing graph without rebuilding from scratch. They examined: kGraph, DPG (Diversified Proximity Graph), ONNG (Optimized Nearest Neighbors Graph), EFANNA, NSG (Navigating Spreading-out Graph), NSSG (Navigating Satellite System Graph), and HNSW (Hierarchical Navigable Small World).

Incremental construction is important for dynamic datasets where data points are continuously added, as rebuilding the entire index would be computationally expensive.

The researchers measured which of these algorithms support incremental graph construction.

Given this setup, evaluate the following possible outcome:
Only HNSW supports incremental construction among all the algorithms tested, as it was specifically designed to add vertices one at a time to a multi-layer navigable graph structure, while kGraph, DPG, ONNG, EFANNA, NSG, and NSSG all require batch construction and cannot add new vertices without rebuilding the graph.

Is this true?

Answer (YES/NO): YES